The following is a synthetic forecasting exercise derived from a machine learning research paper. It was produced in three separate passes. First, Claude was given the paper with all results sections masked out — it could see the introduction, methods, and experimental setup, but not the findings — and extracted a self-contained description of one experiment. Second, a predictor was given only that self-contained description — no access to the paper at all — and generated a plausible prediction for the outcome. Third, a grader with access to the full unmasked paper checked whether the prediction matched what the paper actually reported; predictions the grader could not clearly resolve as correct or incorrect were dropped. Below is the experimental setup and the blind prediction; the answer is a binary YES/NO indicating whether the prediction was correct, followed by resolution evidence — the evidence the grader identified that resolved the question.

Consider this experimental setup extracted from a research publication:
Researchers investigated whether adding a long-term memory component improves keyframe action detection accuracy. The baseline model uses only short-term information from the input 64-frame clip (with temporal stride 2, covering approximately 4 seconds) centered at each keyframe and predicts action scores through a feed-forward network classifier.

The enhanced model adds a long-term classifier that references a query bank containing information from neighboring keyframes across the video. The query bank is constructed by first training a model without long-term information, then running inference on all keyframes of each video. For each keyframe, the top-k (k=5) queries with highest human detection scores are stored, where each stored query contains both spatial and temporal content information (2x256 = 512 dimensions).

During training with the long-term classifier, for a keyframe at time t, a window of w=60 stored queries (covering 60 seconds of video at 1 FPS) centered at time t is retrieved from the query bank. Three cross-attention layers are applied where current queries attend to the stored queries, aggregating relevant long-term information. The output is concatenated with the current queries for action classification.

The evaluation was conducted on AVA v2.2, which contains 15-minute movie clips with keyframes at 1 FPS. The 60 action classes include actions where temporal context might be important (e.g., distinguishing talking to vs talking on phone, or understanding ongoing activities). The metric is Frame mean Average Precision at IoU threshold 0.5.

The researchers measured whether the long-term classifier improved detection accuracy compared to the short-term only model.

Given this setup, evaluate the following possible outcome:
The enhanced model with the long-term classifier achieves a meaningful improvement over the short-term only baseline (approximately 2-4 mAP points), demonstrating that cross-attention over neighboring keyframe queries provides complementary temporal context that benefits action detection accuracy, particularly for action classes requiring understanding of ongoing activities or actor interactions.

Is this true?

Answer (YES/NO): YES